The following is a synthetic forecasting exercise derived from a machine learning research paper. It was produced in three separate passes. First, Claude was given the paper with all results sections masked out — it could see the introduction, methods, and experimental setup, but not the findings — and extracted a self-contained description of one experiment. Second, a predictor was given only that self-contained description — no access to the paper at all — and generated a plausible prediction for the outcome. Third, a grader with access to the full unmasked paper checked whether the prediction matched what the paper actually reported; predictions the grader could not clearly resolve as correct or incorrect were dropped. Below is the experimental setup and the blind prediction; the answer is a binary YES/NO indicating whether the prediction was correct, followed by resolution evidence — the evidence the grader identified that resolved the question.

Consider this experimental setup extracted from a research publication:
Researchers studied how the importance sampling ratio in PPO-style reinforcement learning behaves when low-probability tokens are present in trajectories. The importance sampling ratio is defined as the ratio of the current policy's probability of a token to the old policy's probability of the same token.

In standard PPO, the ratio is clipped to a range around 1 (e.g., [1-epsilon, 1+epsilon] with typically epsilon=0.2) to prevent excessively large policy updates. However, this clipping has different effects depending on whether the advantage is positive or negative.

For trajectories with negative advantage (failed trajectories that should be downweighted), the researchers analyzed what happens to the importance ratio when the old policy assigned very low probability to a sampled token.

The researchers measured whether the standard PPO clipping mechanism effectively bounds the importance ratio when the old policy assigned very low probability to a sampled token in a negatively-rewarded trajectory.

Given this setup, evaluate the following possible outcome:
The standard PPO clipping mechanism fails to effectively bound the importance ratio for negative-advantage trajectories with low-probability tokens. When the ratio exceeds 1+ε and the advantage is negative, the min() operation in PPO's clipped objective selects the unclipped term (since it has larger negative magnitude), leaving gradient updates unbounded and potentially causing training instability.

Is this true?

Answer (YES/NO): YES